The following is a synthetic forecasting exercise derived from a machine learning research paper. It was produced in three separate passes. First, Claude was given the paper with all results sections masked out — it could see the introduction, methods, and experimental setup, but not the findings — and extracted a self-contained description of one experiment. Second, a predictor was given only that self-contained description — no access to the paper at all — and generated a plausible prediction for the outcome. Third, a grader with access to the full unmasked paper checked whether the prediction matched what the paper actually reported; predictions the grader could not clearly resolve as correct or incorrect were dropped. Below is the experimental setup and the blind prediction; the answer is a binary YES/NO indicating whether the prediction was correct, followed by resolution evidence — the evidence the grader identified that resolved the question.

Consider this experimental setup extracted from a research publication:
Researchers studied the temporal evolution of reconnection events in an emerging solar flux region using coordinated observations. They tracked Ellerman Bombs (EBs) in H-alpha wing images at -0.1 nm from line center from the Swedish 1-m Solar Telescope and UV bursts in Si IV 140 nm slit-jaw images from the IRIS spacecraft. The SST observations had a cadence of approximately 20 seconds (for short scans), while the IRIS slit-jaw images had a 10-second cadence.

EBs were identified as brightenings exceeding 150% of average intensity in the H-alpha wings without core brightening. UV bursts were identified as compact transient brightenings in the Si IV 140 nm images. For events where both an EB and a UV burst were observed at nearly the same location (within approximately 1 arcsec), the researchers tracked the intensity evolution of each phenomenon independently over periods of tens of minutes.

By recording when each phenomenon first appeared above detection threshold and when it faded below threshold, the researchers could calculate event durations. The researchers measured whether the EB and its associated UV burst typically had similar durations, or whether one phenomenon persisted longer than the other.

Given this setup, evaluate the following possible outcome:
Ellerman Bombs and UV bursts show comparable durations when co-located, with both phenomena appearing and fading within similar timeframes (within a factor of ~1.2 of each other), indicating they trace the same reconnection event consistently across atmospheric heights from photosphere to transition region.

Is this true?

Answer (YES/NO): NO